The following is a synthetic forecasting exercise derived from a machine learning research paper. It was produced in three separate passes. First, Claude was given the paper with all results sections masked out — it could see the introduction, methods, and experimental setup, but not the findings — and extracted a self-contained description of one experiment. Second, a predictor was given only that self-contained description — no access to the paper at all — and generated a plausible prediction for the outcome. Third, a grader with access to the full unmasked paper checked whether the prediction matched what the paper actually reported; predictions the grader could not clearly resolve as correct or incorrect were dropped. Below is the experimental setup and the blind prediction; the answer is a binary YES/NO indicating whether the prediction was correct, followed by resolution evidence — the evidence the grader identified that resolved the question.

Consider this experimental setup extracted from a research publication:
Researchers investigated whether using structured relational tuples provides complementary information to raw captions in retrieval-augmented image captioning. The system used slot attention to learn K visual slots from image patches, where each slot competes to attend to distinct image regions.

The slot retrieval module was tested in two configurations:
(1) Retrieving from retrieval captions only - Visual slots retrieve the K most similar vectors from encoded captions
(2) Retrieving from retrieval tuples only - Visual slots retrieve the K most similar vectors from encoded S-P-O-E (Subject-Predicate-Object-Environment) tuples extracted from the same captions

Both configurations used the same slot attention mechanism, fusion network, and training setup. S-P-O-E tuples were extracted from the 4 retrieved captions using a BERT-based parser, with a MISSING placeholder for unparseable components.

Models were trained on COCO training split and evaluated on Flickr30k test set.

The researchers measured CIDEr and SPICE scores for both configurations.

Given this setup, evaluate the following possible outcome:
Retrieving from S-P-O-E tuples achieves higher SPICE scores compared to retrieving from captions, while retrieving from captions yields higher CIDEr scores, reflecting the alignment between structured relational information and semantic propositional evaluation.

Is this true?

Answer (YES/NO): NO